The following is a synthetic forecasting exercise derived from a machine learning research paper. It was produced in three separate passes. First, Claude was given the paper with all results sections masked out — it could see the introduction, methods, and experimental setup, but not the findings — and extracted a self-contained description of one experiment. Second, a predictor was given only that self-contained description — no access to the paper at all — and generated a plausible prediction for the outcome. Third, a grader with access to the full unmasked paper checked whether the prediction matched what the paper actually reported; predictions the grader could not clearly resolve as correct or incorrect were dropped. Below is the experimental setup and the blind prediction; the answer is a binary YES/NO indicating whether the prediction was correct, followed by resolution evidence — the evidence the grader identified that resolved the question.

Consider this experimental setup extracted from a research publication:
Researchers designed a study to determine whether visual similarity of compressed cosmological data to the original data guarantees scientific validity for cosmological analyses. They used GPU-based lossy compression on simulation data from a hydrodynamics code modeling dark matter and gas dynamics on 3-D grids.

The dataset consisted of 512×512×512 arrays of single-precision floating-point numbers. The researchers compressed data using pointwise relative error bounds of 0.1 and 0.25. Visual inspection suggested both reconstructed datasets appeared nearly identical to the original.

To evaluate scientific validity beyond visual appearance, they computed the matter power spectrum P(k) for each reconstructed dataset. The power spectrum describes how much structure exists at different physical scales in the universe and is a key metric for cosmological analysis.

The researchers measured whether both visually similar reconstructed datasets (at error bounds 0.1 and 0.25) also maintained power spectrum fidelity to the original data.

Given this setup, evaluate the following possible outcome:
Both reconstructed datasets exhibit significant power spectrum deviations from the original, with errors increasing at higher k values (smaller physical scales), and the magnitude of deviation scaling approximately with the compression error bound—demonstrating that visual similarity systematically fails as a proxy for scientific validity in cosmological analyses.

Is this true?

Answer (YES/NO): NO